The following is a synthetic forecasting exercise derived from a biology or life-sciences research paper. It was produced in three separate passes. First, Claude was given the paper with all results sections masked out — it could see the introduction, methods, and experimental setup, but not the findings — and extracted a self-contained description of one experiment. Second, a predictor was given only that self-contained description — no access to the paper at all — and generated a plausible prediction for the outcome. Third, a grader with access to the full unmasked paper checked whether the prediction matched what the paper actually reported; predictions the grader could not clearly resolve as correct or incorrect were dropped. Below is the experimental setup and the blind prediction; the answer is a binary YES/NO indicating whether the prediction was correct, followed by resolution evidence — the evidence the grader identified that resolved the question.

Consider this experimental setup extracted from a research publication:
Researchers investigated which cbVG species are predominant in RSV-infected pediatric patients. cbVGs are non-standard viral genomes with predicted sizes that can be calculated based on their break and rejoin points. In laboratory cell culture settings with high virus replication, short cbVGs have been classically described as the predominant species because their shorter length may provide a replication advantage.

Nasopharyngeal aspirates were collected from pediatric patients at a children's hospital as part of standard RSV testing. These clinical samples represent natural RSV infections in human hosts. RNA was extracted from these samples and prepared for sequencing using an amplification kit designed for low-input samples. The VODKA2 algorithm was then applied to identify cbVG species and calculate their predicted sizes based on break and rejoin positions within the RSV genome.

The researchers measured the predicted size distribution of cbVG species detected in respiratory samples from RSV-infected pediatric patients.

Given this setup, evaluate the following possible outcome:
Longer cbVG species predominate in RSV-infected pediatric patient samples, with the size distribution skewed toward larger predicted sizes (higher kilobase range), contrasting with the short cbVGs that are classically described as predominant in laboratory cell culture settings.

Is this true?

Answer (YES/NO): YES